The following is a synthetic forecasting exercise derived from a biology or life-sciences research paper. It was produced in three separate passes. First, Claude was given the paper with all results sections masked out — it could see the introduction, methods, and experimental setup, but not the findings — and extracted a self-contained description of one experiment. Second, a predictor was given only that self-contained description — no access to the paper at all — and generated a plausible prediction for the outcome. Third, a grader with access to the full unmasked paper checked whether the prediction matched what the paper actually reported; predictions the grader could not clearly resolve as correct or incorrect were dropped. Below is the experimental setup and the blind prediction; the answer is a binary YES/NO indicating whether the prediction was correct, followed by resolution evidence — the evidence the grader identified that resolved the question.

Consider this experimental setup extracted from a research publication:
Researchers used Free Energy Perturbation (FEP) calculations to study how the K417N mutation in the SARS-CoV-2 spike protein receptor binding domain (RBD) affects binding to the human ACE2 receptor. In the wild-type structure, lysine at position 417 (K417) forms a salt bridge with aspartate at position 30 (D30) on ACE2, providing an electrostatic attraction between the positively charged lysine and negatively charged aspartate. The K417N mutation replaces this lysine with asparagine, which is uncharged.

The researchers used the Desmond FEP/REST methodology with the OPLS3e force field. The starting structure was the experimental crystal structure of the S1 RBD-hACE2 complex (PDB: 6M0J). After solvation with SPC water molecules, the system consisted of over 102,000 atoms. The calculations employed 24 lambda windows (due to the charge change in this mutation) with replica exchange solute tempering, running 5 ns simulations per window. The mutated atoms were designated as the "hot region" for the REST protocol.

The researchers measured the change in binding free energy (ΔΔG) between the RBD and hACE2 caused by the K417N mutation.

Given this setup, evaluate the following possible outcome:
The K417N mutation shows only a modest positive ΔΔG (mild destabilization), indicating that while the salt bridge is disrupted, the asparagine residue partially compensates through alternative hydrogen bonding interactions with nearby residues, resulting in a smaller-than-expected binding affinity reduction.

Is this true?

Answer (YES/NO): NO